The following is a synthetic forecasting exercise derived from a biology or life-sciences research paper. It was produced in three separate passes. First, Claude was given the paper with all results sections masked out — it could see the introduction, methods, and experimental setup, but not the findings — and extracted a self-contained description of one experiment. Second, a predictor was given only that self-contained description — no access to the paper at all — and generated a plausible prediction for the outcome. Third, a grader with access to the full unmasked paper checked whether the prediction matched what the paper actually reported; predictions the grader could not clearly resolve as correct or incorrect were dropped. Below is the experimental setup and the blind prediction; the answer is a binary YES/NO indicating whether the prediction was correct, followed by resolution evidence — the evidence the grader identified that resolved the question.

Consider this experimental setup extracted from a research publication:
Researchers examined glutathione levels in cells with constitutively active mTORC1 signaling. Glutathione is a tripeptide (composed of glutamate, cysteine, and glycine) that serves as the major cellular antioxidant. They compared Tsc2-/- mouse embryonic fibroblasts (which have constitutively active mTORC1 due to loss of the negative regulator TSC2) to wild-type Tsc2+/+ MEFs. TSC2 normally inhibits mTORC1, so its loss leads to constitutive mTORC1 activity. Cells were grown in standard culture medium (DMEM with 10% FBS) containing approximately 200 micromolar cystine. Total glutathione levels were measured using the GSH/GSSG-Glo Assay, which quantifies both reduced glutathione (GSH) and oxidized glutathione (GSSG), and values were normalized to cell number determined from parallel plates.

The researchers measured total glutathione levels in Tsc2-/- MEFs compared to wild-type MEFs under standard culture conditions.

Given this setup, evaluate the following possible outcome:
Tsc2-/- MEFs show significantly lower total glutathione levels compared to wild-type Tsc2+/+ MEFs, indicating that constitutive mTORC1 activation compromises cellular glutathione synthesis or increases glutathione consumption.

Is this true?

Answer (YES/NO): NO